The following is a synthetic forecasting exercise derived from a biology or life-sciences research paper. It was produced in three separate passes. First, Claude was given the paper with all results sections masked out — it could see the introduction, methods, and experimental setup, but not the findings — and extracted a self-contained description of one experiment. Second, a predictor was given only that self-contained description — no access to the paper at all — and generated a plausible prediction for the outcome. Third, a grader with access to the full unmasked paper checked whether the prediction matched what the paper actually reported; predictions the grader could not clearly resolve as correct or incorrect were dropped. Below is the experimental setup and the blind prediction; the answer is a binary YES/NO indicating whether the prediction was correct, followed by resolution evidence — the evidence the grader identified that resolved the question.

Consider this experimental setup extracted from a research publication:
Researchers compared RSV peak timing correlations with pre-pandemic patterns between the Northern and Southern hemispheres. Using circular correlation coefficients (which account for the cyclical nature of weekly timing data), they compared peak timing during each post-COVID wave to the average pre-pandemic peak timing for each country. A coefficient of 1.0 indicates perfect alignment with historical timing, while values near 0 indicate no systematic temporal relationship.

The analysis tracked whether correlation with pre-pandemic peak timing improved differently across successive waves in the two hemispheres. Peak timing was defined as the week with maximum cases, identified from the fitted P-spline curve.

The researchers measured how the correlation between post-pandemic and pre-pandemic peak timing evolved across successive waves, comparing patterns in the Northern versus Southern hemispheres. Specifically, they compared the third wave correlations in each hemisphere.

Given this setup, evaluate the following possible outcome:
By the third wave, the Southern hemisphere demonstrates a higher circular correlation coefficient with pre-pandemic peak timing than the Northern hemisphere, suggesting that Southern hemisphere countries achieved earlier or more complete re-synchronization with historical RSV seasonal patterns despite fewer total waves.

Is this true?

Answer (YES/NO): YES